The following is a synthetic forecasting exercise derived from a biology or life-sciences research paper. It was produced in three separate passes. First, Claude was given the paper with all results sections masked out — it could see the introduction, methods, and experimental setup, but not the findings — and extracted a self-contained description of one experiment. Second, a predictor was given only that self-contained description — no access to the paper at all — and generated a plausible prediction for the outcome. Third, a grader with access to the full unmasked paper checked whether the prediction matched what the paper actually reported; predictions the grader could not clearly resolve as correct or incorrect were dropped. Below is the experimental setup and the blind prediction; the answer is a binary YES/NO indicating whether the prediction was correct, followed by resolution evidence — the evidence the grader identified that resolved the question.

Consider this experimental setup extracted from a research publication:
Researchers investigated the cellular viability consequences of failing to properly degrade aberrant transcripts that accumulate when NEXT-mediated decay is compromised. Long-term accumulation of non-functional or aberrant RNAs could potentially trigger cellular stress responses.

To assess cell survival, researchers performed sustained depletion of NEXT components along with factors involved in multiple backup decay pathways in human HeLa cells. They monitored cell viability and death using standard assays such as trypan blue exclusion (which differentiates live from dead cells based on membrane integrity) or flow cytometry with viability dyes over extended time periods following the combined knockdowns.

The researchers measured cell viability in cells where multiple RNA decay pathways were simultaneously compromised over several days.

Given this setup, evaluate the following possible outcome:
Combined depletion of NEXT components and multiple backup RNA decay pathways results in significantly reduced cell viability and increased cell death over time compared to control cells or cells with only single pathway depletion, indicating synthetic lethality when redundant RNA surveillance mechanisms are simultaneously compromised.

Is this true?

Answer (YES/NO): YES